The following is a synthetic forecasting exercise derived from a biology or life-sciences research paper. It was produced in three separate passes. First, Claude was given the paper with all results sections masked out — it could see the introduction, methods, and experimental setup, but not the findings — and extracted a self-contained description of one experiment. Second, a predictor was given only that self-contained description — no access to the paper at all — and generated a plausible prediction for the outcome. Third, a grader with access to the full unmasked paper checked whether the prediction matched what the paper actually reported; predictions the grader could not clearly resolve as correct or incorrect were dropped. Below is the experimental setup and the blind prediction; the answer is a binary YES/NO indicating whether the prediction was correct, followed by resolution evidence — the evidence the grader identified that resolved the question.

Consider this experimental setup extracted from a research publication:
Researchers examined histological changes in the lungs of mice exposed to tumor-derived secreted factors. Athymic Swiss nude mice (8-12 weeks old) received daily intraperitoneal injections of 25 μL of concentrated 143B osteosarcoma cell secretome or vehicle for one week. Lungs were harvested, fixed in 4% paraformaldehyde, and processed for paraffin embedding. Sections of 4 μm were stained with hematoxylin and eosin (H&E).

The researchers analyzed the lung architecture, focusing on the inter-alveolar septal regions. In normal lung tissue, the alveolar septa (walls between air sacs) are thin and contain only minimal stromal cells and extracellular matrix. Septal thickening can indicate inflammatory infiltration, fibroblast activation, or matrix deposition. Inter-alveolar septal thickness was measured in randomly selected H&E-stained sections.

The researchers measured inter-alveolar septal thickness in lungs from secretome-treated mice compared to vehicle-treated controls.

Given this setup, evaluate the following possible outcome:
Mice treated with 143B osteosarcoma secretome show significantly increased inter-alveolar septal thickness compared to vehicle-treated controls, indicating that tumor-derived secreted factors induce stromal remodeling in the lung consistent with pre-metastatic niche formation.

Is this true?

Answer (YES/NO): YES